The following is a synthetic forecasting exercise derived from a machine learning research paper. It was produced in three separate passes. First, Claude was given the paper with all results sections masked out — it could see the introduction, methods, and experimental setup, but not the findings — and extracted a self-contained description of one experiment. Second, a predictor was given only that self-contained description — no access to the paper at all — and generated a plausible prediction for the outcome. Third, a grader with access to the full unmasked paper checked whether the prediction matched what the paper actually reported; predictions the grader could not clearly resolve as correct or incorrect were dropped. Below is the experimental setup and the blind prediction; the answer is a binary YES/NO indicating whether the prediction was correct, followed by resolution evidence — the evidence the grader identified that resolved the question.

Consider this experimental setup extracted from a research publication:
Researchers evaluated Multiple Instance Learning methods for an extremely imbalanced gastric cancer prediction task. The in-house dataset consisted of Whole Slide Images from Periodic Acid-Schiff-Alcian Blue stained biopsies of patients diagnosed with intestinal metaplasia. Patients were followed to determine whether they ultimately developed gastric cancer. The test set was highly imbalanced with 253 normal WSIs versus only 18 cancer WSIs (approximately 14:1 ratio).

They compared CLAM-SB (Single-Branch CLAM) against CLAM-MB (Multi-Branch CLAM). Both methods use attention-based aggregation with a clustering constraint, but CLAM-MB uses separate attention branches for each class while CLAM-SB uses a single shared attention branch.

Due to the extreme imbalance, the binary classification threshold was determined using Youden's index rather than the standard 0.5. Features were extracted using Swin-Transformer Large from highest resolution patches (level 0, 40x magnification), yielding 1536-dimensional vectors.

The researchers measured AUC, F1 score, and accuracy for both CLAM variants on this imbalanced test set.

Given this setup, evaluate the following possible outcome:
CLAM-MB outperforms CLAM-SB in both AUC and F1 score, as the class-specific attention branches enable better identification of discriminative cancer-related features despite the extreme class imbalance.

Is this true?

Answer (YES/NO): YES